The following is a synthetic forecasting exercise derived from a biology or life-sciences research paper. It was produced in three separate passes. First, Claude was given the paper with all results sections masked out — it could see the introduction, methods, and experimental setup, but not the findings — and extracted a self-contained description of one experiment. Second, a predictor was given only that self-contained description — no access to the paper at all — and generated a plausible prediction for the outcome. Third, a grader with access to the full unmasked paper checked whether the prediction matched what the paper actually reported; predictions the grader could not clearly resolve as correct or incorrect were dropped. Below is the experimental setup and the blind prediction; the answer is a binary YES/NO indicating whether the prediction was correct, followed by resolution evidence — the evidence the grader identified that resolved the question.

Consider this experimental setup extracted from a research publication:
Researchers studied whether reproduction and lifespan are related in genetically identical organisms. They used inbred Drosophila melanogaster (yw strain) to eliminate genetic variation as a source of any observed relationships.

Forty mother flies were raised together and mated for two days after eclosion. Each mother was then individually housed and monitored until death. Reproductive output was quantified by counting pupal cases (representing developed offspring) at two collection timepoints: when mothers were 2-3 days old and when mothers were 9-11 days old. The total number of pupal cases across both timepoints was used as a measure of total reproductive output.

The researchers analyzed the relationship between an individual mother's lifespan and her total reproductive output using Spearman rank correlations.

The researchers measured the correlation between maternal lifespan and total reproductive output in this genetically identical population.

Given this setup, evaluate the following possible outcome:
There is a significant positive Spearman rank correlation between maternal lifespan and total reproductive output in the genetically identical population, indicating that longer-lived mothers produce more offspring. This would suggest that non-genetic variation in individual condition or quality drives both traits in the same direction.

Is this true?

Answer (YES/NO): NO